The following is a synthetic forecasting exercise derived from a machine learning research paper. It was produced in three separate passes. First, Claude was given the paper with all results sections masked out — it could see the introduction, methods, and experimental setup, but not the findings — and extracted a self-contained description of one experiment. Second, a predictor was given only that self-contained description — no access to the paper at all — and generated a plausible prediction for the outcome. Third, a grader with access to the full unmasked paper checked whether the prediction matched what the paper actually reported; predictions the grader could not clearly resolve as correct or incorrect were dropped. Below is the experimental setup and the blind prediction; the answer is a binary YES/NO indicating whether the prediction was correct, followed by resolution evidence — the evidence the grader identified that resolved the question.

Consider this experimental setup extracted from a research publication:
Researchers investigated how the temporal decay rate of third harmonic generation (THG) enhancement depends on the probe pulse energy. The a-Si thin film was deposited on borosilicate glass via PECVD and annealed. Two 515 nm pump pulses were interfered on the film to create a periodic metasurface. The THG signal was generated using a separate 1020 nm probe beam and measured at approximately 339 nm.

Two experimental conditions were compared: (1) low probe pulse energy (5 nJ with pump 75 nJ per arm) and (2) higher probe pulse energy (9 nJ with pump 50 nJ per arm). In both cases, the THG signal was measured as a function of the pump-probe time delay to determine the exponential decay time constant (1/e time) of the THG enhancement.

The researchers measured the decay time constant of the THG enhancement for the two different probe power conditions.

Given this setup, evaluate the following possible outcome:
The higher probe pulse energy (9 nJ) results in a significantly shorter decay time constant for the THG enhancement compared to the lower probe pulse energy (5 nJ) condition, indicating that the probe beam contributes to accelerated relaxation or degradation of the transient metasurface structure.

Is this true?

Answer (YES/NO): NO